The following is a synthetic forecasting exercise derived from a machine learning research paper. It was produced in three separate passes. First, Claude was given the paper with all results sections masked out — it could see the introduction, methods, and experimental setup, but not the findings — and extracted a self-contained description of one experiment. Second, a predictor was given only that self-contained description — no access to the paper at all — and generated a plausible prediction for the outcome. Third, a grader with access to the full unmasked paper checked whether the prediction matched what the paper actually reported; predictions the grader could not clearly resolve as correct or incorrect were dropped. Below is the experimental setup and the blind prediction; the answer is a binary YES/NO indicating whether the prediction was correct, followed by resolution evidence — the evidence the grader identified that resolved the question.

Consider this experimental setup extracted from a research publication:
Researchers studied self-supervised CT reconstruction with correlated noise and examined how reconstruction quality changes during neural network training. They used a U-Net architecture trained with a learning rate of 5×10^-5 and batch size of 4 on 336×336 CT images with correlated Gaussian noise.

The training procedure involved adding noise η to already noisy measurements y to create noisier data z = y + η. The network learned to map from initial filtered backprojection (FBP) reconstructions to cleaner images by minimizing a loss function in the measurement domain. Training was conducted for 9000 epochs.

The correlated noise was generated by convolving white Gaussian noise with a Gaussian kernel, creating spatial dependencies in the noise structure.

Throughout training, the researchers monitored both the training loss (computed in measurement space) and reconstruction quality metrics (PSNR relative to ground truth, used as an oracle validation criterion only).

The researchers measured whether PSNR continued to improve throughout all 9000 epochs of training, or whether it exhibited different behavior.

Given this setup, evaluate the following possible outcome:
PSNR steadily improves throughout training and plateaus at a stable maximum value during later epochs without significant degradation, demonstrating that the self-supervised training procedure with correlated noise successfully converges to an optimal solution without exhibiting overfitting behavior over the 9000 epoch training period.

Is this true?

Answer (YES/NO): NO